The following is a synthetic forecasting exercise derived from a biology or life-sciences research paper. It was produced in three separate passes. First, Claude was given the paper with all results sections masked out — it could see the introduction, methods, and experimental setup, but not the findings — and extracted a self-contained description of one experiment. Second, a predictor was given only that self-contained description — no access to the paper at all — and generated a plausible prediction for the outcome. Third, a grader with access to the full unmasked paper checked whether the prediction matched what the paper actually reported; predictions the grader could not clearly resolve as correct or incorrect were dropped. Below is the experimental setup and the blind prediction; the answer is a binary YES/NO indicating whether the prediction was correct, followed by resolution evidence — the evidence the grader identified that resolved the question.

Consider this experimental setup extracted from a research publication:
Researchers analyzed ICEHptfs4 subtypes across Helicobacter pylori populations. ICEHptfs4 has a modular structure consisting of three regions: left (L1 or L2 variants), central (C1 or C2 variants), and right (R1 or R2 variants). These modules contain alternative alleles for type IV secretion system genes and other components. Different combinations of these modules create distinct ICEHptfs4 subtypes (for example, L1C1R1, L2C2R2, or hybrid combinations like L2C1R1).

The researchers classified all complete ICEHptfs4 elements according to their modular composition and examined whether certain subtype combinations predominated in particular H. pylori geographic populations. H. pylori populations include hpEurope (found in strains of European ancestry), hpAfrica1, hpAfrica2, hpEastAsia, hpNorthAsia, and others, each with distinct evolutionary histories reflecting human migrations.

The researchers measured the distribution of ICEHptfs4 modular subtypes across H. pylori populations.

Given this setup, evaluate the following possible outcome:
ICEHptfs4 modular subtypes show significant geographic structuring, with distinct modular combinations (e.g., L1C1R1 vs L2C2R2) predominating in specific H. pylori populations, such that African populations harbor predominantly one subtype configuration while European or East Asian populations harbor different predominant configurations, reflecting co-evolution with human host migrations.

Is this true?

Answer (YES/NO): NO